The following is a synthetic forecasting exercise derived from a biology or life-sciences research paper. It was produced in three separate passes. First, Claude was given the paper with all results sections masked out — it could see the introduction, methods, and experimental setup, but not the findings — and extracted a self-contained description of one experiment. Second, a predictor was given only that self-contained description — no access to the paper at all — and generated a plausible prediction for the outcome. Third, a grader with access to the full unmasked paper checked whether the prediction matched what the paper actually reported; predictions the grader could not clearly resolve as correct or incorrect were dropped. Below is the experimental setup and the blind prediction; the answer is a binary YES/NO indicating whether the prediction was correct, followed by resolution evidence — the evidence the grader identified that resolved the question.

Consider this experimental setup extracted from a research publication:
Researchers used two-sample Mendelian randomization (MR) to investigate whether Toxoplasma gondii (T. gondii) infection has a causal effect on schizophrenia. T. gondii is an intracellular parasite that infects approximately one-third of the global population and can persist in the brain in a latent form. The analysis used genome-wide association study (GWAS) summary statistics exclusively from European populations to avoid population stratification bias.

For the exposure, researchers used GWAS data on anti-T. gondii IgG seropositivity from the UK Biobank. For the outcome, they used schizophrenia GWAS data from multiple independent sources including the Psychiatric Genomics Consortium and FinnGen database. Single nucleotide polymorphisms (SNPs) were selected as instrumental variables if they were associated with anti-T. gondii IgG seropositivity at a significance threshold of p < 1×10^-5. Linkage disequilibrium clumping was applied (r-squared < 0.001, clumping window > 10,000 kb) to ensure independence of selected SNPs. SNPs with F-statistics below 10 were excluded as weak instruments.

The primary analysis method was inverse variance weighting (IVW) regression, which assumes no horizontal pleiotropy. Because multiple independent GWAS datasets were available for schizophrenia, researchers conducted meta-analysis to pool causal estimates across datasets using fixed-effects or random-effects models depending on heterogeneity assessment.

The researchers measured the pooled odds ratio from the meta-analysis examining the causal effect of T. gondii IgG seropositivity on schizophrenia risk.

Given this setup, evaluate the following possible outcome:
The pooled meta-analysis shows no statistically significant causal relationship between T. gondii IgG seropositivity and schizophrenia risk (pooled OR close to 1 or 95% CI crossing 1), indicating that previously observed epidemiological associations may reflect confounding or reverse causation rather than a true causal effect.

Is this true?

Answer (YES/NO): YES